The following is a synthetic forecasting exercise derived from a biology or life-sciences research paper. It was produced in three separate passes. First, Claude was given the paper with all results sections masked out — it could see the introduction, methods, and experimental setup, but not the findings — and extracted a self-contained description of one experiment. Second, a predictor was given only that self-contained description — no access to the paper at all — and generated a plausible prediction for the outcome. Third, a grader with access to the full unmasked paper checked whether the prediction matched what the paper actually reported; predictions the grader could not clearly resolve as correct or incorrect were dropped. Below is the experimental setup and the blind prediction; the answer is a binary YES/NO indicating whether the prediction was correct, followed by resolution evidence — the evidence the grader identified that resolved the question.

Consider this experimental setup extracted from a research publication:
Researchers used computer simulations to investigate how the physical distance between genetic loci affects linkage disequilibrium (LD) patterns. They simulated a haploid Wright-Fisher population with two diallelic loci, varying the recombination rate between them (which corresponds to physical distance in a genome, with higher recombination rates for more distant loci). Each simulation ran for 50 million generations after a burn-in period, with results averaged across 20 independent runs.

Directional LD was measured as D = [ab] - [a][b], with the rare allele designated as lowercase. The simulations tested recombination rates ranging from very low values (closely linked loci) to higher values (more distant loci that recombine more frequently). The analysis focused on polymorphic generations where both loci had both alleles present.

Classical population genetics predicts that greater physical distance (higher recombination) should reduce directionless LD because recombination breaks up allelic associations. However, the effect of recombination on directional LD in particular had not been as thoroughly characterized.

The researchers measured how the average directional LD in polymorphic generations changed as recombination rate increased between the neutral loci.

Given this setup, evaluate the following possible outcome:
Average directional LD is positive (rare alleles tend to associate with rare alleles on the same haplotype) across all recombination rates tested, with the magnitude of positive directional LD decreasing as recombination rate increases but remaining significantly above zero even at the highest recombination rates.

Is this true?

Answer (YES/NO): NO